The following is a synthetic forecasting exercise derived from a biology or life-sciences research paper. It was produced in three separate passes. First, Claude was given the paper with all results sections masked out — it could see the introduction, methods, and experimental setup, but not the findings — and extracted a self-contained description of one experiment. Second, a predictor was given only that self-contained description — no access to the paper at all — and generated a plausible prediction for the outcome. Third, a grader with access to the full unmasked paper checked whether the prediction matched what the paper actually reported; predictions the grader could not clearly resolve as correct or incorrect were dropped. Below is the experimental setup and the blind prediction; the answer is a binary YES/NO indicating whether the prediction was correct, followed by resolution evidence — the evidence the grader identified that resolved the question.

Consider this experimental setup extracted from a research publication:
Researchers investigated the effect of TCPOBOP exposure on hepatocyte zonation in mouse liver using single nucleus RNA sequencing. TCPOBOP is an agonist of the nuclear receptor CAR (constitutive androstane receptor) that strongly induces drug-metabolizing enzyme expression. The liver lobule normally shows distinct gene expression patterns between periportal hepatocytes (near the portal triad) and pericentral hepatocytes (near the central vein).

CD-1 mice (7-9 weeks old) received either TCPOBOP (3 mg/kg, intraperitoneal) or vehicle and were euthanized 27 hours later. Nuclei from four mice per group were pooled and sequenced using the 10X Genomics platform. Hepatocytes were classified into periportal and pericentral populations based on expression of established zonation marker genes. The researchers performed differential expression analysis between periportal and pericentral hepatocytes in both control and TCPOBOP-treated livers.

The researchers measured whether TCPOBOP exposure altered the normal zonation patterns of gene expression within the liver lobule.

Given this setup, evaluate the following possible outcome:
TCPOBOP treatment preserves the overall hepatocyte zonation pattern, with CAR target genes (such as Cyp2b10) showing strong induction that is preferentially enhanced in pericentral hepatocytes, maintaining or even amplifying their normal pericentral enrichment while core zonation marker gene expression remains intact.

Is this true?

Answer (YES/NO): NO